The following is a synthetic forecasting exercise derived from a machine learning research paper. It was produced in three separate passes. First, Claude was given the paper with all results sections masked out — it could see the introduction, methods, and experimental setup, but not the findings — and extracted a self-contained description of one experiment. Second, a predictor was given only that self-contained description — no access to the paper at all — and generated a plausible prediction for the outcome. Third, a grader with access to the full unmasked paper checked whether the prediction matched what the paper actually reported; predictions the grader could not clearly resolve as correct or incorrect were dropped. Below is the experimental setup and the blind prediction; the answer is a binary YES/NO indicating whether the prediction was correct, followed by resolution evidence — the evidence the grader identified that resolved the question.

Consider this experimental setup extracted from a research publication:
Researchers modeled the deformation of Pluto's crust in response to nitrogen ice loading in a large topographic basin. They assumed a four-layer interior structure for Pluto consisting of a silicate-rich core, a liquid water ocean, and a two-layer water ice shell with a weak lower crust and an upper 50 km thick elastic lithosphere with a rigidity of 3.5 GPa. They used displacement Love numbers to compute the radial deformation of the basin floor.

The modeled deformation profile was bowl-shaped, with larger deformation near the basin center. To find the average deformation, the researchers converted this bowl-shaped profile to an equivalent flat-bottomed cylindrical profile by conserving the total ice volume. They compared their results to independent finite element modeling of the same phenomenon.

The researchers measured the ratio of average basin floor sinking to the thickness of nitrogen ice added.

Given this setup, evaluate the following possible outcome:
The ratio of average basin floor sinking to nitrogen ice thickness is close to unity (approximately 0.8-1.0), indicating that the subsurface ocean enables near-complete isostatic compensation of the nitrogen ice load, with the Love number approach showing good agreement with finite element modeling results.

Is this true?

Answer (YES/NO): NO